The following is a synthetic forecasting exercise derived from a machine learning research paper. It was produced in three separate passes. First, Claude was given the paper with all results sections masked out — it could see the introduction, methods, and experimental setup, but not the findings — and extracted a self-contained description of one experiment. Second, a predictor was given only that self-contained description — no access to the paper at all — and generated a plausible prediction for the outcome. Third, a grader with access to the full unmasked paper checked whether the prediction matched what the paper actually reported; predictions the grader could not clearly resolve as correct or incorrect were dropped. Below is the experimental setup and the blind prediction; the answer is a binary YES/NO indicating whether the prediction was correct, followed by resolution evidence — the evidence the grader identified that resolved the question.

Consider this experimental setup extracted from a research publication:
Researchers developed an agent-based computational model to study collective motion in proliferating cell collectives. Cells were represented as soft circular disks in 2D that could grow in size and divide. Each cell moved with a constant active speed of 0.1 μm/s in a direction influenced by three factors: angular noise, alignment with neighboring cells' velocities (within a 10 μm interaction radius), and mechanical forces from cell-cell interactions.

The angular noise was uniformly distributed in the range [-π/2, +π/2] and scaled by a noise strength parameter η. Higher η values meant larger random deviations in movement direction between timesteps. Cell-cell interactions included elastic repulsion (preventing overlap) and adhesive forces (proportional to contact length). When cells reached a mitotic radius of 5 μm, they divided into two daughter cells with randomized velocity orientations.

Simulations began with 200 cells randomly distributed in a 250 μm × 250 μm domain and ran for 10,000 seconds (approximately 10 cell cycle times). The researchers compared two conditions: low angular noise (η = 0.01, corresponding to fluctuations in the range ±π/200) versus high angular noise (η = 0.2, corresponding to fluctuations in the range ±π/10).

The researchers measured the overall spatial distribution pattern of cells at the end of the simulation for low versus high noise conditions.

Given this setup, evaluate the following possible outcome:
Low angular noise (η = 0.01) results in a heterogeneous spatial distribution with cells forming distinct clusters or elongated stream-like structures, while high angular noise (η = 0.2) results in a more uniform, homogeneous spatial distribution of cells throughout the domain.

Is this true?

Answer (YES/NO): NO